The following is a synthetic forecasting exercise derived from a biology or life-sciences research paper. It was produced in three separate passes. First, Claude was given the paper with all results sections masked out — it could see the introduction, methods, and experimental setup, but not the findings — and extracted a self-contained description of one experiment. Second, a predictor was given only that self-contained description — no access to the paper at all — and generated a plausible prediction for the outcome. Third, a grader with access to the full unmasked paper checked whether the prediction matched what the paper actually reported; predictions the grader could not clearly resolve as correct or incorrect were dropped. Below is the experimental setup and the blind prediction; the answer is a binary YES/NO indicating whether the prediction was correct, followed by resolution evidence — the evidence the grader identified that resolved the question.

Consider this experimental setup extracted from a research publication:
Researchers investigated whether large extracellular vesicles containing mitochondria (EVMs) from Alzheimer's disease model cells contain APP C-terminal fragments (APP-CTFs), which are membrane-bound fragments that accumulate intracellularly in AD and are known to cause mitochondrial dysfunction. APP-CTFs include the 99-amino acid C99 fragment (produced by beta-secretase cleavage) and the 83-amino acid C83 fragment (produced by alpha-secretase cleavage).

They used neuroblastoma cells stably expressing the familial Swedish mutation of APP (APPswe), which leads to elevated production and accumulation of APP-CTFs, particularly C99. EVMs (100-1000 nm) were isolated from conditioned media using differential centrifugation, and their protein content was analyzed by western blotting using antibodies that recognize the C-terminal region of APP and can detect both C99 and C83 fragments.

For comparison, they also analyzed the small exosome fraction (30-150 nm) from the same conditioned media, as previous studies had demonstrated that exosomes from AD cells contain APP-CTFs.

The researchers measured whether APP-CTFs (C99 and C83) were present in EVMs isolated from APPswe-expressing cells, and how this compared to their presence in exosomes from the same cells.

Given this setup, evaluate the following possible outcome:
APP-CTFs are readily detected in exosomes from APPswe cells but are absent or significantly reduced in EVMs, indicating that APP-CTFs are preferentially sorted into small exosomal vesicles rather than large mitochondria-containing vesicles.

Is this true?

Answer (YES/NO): NO